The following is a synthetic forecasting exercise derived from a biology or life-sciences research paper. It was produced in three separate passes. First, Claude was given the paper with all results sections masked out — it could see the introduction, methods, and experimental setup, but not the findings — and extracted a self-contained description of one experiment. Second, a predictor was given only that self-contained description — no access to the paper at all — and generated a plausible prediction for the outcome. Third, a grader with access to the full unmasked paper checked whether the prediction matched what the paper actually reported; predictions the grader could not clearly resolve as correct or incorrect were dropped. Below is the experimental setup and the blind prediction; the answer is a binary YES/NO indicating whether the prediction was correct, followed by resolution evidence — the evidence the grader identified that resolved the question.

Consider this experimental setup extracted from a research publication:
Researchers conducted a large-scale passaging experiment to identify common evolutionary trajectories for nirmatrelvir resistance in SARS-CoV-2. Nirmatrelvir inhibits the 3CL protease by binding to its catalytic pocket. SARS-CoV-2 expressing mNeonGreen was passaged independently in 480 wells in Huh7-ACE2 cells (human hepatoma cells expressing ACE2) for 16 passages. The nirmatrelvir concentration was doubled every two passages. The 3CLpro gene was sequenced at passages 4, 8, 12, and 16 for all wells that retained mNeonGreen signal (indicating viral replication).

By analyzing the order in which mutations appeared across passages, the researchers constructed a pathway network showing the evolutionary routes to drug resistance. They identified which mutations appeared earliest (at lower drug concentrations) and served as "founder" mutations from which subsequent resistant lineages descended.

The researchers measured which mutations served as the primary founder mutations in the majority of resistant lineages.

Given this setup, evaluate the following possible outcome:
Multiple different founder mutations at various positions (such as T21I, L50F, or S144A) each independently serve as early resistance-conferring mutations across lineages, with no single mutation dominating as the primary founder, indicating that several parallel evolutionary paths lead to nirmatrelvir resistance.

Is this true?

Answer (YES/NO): NO